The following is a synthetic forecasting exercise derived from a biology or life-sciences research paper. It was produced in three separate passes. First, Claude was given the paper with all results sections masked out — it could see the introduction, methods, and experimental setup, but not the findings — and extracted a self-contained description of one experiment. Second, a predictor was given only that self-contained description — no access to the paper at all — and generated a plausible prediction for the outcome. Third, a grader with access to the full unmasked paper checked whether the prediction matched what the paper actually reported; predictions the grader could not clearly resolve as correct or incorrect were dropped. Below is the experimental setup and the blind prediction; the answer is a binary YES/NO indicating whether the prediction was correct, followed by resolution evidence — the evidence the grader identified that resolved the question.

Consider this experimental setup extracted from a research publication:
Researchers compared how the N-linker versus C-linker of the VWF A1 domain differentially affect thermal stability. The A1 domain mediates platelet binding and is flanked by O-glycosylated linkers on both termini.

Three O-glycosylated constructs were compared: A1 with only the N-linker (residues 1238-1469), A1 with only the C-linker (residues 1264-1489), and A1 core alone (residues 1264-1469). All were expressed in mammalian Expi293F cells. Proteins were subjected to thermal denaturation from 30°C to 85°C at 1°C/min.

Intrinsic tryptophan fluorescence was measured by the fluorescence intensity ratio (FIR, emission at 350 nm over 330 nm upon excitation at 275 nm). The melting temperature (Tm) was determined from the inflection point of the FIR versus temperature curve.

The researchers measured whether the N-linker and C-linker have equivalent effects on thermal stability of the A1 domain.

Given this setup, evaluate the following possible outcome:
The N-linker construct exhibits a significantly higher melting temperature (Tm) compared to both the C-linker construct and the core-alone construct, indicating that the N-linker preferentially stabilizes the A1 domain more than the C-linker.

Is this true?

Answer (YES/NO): YES